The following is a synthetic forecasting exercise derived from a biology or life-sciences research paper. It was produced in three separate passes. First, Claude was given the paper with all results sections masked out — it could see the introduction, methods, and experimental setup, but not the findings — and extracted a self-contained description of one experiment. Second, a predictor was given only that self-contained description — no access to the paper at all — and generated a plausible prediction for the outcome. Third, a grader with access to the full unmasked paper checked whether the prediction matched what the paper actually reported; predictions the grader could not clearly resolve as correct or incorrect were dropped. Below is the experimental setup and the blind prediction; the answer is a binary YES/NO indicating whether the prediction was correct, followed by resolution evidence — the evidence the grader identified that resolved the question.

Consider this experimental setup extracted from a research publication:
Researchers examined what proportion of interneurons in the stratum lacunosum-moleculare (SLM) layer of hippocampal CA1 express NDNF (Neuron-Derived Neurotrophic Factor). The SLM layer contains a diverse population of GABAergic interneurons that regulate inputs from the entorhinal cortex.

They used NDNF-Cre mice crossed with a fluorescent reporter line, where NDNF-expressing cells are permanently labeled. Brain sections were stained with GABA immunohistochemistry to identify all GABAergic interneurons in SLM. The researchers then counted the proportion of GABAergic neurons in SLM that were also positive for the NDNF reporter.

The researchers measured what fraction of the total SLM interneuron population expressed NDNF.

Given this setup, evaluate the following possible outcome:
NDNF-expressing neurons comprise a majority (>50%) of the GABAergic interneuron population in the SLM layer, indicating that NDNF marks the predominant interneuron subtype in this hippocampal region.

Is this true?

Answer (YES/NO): YES